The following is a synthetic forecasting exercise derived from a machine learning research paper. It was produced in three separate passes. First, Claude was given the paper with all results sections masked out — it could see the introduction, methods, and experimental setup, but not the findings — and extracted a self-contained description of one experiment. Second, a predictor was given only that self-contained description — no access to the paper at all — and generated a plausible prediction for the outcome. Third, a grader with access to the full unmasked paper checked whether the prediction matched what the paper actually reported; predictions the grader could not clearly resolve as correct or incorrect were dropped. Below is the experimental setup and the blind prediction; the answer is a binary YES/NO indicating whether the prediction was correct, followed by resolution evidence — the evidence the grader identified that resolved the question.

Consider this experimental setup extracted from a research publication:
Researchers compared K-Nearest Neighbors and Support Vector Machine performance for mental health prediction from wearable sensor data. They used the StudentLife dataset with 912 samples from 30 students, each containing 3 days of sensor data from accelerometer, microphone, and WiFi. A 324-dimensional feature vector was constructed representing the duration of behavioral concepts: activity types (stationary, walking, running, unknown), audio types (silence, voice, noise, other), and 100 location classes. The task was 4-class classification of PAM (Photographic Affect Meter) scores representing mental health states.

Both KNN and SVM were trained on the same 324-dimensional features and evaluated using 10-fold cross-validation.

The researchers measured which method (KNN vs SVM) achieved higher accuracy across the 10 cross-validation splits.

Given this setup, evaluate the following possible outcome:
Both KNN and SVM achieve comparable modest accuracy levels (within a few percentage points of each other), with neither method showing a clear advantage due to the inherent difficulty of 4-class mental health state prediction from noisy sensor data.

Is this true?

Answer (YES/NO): YES